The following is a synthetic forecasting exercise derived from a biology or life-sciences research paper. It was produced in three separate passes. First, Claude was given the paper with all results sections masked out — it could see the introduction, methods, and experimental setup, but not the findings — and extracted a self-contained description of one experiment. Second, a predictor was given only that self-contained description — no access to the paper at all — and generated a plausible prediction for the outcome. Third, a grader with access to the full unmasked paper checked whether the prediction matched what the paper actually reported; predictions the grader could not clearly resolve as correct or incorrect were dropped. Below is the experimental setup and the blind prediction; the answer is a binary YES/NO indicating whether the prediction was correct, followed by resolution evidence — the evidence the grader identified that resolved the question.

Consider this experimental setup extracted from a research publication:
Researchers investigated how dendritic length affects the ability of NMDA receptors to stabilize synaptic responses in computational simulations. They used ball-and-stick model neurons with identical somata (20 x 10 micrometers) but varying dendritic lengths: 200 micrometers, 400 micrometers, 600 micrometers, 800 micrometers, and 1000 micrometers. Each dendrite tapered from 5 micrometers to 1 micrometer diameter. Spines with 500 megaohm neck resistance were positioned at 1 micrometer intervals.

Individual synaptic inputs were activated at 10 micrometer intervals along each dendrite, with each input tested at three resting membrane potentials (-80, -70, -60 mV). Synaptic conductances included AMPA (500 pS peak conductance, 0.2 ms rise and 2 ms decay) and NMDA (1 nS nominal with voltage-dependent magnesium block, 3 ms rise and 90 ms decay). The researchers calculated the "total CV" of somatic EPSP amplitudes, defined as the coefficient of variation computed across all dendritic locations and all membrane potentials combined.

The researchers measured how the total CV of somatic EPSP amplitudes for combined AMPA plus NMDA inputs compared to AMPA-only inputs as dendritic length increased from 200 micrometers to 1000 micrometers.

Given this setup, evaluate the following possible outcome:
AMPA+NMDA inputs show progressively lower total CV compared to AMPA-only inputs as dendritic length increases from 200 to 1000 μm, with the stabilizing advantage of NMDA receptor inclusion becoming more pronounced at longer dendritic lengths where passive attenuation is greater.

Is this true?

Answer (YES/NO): YES